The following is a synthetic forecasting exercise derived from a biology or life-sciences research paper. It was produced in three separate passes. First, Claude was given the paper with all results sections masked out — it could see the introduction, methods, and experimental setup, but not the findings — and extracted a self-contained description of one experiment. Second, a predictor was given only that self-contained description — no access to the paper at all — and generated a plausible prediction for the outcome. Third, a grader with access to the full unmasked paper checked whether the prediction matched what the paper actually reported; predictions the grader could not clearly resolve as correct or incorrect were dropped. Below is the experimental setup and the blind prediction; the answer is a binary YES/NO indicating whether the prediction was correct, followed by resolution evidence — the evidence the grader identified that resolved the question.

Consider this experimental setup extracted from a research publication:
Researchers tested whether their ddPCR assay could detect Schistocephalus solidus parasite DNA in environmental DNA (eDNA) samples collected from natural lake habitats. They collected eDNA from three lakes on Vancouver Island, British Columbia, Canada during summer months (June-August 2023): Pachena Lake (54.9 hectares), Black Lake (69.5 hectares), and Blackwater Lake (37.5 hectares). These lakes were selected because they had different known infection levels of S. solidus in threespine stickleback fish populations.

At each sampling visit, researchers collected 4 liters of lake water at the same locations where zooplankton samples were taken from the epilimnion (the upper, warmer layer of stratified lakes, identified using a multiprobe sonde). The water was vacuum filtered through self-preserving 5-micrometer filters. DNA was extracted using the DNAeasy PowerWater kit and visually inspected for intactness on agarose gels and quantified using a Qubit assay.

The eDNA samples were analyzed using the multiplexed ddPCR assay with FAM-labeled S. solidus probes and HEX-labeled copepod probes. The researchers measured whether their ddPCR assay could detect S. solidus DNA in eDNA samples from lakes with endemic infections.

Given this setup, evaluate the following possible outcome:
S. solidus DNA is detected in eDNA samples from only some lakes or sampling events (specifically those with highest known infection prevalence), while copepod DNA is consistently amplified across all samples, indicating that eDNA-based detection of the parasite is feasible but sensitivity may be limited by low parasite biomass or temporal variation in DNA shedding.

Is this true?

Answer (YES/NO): NO